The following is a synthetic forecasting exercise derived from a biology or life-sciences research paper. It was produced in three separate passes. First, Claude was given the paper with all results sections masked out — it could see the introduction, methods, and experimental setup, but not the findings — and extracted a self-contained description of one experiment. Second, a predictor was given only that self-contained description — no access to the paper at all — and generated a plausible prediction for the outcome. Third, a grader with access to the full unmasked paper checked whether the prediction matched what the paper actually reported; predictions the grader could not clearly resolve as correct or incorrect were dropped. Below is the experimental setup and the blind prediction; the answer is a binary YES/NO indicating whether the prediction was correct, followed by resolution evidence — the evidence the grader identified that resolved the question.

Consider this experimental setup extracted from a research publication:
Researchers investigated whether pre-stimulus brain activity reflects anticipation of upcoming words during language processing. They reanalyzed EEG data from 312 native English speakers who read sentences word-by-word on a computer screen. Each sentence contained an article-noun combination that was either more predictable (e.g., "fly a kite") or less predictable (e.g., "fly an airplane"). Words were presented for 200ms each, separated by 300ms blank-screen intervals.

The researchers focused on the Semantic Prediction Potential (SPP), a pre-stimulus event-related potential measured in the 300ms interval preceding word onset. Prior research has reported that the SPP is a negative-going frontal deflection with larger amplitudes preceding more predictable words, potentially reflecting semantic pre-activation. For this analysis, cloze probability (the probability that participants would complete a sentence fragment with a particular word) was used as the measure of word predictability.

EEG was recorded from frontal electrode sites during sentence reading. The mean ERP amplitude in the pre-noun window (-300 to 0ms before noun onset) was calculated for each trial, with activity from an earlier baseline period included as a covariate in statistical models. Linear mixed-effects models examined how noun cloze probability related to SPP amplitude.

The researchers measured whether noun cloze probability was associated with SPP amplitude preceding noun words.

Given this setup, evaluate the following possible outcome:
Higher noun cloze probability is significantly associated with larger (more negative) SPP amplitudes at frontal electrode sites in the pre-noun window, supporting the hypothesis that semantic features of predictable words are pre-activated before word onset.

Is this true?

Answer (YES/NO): NO